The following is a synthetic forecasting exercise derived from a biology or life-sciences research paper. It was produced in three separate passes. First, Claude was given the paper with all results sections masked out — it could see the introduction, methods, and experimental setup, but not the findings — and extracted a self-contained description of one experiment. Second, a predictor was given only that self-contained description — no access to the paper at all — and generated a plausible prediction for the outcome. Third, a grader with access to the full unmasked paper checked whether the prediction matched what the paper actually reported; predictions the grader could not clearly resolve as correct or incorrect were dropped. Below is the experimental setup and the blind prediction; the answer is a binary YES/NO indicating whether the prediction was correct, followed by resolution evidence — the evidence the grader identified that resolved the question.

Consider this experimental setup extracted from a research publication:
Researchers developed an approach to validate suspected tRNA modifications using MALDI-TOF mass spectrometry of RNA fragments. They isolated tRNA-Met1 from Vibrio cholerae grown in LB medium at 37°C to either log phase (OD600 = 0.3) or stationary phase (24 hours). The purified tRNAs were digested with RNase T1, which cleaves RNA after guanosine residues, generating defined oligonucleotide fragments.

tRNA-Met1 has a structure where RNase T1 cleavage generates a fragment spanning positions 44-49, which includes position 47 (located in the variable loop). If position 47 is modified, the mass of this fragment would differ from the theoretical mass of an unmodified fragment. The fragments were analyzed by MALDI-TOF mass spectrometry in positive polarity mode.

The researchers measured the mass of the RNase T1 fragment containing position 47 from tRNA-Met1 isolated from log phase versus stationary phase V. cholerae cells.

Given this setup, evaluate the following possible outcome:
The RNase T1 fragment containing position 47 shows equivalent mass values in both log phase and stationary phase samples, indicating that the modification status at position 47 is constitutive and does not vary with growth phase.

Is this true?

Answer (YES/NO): NO